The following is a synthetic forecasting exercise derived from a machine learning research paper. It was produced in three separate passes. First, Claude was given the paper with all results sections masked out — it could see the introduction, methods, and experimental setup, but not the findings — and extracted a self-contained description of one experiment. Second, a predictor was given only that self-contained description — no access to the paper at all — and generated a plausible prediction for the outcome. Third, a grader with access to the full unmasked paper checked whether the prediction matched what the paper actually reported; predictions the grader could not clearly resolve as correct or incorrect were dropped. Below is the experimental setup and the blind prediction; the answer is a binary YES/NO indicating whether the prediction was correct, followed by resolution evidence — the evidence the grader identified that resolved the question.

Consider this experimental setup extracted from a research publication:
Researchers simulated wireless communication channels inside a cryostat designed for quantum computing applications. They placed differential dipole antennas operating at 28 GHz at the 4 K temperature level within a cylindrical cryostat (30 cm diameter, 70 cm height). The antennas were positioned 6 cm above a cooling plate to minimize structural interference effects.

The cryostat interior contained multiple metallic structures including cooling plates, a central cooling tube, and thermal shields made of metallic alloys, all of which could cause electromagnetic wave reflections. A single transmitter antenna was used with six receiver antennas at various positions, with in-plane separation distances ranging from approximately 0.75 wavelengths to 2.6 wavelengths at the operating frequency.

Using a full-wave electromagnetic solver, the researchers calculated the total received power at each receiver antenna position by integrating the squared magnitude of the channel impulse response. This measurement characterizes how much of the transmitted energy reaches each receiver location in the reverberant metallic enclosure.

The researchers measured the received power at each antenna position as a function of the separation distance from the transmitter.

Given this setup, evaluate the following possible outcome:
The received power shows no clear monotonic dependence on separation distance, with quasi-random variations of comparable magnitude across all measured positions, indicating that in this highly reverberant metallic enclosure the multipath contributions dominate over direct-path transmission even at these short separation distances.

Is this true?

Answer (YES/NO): YES